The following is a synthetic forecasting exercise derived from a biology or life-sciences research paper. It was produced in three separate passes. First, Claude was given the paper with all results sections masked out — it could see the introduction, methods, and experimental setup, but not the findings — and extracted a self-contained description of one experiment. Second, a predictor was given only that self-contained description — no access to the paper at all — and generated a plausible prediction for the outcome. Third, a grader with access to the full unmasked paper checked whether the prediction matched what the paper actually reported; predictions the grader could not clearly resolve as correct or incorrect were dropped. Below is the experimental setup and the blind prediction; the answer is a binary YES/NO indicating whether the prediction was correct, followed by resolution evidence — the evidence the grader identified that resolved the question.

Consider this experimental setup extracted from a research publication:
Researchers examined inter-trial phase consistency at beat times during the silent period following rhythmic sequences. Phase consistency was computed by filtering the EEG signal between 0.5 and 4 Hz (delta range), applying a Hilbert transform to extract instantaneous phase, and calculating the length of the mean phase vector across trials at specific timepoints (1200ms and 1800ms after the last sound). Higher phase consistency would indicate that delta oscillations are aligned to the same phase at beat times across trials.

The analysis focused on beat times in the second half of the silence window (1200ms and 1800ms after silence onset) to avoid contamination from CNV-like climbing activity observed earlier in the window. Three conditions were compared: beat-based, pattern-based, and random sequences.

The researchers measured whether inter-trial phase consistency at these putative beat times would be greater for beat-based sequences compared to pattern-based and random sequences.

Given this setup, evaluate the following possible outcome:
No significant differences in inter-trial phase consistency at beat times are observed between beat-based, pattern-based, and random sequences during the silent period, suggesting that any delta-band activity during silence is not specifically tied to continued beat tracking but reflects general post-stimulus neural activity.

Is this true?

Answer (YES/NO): NO